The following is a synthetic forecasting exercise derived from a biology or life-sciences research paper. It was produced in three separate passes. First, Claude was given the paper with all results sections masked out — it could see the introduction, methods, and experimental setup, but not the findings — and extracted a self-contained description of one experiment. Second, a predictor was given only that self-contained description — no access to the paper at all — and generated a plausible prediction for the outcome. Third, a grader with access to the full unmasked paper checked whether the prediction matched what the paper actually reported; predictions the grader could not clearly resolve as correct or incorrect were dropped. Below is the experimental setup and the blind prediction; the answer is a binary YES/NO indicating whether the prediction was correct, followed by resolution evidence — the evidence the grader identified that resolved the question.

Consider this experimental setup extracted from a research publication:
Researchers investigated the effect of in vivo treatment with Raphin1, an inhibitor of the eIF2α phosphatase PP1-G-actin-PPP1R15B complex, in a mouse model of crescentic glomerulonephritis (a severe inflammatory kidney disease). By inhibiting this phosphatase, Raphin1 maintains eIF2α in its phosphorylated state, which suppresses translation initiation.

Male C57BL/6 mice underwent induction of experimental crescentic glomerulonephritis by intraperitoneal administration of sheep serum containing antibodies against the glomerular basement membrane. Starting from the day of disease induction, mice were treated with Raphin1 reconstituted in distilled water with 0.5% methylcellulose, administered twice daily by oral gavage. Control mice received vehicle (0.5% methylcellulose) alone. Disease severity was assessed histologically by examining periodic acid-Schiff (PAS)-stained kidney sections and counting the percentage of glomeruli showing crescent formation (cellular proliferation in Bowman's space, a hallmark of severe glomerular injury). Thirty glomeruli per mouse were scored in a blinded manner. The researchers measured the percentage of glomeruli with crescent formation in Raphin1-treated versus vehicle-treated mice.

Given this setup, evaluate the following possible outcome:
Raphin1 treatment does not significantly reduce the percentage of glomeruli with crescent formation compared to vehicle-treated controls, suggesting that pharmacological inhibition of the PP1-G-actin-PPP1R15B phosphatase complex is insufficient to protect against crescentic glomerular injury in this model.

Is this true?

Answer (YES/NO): NO